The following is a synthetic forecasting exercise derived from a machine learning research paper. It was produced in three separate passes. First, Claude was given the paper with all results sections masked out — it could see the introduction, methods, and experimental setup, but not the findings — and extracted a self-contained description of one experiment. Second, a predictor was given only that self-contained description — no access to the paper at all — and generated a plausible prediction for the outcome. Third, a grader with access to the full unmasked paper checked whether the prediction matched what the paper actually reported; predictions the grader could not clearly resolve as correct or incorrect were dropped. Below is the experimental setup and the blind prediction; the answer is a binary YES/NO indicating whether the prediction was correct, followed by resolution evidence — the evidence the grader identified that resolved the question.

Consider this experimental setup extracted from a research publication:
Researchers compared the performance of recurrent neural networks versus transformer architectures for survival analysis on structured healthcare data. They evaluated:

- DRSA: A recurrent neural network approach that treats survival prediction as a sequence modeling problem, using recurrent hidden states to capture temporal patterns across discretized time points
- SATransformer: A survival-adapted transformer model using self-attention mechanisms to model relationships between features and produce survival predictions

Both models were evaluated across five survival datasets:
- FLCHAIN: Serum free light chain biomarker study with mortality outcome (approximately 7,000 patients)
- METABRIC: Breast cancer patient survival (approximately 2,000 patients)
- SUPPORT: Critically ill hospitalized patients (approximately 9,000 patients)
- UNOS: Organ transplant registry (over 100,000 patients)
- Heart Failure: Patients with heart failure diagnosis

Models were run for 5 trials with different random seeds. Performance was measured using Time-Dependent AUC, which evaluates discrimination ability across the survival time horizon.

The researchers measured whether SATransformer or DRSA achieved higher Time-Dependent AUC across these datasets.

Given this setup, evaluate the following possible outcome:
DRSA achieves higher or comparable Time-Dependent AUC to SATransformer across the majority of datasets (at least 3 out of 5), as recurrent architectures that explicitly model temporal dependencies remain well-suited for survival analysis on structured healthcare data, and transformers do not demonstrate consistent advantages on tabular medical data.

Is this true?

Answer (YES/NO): NO